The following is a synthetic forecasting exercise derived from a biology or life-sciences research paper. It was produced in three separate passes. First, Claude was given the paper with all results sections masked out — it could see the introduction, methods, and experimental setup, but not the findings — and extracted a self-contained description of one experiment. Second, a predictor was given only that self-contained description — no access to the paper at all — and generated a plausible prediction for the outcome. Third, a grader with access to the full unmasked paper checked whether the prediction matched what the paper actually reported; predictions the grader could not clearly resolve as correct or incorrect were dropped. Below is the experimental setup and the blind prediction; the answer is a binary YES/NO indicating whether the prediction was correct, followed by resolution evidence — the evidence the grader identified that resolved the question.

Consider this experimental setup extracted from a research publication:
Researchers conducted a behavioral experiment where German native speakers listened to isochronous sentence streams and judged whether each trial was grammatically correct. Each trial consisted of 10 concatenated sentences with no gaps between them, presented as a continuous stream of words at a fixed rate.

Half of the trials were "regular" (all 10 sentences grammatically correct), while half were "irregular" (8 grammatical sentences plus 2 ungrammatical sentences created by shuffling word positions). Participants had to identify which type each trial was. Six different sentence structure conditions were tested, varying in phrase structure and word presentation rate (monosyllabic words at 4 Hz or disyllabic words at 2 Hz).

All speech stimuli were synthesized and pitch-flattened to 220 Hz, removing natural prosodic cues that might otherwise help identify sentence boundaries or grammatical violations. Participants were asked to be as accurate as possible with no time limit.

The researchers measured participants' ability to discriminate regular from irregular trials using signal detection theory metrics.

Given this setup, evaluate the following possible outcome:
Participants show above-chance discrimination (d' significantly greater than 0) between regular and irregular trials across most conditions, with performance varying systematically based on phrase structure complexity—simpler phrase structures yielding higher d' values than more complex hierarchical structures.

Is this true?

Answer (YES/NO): NO